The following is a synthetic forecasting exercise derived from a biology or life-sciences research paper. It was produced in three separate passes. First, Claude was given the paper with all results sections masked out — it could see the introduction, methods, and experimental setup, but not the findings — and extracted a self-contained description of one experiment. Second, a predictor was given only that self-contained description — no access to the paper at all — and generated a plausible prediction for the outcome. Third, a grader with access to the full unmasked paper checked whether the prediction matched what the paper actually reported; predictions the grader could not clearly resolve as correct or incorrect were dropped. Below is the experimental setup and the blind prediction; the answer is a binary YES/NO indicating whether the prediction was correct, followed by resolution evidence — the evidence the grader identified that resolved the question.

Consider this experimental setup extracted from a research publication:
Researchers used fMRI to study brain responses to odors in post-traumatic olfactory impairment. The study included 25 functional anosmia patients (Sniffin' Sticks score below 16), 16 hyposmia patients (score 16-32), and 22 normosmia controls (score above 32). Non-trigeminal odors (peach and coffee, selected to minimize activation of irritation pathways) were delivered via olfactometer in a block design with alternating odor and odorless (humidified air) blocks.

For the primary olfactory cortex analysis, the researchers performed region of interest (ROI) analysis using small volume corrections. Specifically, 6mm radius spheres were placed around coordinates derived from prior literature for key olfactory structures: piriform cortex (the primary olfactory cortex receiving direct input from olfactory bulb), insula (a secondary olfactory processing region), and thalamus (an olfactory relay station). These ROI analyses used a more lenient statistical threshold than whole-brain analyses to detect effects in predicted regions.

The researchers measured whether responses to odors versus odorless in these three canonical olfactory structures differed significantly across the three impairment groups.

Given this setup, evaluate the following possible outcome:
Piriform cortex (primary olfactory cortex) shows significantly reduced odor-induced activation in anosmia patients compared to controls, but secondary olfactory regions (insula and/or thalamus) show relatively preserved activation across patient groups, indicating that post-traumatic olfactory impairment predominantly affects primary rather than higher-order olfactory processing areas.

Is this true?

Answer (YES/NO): NO